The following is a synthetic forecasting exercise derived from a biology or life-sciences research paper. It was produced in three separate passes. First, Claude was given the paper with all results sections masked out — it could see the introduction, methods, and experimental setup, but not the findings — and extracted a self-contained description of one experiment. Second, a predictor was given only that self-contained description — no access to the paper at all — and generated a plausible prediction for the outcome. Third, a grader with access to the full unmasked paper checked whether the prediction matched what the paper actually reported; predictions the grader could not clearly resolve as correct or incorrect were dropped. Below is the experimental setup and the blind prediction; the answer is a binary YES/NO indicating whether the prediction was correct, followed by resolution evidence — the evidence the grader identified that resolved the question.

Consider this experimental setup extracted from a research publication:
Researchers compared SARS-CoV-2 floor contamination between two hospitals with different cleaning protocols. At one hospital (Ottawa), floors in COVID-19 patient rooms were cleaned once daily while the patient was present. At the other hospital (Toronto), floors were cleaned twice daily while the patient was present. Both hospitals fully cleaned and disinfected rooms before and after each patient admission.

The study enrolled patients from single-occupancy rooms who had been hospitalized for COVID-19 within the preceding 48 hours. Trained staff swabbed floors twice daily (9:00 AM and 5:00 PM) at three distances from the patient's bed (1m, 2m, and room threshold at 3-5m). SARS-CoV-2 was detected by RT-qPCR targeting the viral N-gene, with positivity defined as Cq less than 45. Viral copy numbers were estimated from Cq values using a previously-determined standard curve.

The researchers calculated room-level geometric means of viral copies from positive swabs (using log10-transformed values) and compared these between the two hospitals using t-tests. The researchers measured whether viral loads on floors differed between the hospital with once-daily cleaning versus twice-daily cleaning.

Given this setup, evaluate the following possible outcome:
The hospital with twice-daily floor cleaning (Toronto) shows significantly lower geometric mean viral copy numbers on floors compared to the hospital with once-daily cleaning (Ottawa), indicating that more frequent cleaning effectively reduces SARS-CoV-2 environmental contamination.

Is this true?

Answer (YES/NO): YES